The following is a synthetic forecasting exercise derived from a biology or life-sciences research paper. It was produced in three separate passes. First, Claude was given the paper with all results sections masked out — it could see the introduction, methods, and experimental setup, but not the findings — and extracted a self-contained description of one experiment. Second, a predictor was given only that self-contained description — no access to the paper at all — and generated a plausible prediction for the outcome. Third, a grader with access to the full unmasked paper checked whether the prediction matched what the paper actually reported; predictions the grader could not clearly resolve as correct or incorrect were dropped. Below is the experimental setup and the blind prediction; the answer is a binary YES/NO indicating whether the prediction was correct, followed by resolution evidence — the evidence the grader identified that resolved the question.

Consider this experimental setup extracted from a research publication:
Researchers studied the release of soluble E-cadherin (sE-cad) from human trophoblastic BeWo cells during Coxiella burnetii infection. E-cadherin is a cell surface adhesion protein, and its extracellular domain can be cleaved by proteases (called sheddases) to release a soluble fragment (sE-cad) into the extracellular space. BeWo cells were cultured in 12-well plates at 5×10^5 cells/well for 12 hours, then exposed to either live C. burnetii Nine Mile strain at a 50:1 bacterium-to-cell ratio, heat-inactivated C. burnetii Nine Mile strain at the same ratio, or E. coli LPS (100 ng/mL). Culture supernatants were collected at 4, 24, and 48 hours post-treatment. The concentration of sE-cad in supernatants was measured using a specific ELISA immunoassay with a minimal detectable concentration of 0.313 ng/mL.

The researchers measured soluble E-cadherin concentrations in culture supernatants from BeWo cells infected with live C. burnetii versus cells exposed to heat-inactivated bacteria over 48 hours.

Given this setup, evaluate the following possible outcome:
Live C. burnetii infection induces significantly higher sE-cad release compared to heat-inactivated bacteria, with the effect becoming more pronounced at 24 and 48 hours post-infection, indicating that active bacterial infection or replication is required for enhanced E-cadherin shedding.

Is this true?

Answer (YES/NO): YES